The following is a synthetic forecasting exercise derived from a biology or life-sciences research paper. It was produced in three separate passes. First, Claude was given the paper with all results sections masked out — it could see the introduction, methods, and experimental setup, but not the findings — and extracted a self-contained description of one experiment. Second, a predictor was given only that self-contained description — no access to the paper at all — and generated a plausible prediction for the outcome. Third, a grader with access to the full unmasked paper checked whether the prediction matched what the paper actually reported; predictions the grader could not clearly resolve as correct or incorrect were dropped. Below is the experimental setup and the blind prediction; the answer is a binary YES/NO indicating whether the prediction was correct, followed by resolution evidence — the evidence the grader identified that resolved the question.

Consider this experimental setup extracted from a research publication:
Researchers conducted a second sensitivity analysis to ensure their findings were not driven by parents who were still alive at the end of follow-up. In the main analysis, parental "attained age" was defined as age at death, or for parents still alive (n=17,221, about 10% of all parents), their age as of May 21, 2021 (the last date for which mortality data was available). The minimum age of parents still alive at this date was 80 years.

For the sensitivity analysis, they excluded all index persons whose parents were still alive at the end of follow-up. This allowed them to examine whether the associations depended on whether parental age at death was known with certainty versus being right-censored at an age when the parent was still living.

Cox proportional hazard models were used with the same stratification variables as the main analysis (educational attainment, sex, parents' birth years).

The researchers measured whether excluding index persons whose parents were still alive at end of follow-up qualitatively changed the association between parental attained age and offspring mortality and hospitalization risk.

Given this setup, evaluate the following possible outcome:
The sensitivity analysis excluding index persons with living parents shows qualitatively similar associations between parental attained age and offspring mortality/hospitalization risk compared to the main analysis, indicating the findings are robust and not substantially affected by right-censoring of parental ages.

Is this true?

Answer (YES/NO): YES